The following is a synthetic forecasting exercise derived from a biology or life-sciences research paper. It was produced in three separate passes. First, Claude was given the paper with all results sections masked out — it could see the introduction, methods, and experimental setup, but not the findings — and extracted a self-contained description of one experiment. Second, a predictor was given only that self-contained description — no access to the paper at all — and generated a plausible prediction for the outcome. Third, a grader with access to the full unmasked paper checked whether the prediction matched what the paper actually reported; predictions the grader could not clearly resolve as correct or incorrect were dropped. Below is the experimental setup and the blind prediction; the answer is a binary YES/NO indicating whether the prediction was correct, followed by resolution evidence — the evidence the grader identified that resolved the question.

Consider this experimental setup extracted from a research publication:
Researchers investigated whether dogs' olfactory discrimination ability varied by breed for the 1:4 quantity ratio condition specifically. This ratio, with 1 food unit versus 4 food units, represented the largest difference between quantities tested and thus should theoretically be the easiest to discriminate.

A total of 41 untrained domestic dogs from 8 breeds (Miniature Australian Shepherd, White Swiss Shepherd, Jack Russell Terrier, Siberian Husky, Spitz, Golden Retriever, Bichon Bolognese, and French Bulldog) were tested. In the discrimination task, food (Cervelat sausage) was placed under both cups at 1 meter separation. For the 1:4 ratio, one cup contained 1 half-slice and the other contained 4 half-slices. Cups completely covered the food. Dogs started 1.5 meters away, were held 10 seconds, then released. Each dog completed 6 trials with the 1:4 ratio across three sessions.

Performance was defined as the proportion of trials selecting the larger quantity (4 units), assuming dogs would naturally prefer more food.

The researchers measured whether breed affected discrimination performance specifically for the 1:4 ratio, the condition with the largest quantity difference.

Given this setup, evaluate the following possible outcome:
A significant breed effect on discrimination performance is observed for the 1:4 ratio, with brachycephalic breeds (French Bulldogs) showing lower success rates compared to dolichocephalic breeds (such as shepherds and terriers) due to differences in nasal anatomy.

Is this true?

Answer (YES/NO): NO